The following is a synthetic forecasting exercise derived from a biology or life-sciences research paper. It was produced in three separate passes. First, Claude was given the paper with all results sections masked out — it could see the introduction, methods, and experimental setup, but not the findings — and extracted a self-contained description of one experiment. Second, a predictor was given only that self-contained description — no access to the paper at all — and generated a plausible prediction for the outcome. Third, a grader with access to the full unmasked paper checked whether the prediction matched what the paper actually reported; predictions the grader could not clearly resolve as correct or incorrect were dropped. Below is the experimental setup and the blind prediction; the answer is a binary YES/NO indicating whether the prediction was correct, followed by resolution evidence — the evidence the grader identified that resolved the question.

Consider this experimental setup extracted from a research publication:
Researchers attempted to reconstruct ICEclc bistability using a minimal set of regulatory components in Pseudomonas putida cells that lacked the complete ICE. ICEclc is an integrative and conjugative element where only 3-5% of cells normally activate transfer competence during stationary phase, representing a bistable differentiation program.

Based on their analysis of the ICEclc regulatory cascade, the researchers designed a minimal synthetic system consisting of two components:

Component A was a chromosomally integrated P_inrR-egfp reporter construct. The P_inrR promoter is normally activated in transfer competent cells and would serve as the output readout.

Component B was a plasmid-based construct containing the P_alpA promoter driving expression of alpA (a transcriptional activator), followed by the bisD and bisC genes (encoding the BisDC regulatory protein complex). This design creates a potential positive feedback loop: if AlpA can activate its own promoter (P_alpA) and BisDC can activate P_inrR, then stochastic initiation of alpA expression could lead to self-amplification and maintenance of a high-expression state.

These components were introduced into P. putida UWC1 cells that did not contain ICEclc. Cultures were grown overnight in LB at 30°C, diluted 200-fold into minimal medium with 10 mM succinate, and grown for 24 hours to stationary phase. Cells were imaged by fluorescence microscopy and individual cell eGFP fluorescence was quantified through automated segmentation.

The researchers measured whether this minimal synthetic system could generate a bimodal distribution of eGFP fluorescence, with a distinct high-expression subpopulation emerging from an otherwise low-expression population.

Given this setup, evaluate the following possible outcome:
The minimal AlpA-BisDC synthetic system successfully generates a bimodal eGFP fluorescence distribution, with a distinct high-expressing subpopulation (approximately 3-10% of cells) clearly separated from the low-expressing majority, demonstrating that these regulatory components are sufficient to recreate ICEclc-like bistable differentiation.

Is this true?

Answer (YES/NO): NO